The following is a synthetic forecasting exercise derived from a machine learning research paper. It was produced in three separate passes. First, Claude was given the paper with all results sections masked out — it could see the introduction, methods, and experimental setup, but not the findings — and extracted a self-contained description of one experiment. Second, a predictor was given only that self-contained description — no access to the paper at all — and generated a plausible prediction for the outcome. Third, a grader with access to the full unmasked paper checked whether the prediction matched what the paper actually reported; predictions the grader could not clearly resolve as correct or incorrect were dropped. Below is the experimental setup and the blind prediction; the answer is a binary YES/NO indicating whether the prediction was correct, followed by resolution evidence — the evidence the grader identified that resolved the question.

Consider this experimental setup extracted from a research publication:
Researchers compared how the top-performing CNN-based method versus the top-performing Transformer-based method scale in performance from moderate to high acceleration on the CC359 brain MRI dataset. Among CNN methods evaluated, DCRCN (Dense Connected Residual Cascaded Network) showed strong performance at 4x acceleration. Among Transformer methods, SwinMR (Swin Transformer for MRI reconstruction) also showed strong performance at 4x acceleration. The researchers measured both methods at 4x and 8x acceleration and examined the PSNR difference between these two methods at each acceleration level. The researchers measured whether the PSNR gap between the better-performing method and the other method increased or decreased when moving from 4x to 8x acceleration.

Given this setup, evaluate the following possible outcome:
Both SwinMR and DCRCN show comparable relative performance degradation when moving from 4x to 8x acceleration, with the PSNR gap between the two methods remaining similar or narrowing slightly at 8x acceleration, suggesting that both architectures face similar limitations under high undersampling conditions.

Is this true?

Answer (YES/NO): NO